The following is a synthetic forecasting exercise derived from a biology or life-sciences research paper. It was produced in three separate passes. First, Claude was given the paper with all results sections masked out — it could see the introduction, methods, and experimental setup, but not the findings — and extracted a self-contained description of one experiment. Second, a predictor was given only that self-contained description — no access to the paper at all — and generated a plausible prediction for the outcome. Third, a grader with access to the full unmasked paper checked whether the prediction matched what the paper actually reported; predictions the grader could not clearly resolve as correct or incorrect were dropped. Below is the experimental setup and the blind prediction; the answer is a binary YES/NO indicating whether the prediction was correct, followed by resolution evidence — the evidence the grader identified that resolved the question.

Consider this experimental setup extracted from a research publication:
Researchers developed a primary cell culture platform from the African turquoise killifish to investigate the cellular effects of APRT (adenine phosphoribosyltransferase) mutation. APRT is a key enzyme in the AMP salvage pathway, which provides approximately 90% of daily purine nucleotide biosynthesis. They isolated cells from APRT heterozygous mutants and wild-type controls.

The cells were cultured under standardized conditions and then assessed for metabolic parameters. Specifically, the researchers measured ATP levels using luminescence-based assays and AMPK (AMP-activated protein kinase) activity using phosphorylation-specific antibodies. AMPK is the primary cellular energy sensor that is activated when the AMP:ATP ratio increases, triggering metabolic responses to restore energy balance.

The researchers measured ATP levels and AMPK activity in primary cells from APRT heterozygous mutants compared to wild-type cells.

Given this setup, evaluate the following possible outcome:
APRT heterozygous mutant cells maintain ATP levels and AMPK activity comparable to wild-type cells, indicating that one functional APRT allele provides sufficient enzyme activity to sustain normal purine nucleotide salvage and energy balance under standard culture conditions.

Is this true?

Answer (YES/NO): NO